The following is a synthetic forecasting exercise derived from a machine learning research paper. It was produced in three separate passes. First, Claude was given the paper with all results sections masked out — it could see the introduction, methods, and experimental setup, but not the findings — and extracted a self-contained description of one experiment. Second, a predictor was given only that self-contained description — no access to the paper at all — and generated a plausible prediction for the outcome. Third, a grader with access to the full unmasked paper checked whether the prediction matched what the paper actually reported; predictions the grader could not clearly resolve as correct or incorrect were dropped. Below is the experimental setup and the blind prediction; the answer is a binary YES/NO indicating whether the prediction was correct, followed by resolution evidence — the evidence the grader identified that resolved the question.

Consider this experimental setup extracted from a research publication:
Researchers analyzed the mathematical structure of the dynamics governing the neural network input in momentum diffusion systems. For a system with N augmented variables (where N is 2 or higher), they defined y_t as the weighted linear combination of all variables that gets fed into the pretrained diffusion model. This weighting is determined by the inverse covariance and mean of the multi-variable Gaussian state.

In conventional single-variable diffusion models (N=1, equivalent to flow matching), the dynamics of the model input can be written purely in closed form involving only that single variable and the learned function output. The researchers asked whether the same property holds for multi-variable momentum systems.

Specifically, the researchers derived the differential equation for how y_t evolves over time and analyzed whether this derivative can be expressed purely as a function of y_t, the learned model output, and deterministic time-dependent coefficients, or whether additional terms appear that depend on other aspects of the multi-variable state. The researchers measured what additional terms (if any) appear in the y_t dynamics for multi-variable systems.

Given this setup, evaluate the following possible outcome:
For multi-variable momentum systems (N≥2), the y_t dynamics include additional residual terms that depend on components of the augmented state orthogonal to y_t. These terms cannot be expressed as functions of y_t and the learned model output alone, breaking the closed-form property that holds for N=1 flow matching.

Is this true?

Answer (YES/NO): YES